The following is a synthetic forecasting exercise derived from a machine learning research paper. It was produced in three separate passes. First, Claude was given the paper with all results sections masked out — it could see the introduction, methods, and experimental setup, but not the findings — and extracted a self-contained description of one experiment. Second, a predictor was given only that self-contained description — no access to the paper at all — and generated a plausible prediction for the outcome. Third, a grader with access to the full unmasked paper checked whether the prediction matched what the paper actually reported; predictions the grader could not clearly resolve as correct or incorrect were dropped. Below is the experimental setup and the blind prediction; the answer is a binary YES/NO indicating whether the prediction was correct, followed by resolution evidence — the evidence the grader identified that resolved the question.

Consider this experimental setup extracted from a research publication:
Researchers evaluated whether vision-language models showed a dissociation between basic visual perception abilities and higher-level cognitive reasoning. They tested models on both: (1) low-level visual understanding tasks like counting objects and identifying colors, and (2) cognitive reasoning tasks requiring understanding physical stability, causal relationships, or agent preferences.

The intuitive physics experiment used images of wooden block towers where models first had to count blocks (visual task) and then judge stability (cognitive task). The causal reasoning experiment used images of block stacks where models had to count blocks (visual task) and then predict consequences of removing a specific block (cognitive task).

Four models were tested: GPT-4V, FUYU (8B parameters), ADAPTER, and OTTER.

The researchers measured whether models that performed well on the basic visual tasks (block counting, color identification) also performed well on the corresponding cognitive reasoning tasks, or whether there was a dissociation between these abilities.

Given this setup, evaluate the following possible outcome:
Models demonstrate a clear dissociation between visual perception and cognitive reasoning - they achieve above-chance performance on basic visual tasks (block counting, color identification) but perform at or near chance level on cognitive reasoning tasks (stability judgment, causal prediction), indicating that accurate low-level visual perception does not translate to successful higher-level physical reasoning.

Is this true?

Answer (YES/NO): NO